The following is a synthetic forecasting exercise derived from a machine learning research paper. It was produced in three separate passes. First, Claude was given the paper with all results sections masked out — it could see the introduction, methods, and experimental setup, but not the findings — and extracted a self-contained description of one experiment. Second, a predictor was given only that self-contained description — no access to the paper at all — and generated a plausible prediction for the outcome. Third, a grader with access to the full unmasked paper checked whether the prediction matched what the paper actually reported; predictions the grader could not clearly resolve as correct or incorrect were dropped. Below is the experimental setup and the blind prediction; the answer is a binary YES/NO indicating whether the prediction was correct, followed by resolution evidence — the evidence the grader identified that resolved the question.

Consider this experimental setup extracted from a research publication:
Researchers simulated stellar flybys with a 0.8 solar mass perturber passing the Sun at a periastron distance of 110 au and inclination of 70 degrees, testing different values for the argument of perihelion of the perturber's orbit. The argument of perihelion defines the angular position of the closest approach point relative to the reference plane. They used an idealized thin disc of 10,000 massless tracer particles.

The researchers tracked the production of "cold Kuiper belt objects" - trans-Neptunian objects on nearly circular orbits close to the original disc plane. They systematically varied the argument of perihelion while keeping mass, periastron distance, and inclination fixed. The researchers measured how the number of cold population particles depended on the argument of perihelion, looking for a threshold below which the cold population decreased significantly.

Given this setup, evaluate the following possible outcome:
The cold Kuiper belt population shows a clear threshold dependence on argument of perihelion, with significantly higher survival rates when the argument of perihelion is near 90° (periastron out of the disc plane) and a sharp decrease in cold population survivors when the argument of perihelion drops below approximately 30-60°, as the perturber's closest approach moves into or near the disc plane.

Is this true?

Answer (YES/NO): NO